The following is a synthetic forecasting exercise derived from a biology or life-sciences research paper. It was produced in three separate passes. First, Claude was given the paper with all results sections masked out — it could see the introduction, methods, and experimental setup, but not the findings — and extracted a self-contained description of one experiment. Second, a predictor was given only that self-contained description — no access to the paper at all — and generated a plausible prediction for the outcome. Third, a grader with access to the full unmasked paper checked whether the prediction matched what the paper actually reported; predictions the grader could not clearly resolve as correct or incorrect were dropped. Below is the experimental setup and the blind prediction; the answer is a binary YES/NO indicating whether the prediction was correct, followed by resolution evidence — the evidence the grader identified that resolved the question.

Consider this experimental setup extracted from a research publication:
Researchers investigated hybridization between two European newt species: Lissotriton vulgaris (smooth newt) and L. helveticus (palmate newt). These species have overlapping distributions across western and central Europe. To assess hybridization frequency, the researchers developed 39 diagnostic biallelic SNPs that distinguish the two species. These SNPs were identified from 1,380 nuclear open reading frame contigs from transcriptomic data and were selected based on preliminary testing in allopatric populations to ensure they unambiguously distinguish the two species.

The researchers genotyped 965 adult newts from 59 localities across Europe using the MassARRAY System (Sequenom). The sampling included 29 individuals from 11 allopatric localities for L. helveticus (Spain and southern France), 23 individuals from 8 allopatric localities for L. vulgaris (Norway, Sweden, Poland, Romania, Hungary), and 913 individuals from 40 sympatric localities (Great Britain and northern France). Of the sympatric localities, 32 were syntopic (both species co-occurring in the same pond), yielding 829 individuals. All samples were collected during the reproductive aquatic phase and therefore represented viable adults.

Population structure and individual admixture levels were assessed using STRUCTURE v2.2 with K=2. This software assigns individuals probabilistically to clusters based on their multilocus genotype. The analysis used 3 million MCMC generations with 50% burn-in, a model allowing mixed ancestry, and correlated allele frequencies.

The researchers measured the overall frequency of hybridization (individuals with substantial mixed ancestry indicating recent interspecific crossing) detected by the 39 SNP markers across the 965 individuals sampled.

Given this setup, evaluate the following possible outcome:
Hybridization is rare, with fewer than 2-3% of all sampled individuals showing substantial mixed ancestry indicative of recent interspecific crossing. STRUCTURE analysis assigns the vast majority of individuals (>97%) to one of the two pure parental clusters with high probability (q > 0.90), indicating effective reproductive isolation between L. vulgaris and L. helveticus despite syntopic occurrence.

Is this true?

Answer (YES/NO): YES